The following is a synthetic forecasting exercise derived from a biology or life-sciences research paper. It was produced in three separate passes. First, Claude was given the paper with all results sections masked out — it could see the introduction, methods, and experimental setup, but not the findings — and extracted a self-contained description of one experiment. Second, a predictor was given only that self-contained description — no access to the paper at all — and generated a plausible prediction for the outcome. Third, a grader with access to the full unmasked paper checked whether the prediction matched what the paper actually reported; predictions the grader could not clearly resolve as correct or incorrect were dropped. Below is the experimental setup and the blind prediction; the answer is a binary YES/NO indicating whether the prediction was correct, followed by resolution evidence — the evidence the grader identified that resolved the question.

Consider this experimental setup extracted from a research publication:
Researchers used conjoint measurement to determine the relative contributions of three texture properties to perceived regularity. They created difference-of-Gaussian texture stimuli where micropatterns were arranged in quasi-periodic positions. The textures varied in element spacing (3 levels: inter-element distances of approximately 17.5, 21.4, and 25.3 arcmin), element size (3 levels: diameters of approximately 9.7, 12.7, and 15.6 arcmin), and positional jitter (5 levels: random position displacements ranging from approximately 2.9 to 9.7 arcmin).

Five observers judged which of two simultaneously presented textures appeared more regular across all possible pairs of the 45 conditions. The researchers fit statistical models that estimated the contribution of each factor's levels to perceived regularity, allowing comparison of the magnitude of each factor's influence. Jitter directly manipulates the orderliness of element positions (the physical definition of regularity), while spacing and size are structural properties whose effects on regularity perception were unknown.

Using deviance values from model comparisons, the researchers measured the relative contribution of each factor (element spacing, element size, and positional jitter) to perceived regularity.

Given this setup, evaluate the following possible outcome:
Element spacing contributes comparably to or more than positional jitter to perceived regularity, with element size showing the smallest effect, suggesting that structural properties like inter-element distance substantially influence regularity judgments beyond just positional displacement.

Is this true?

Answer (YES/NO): NO